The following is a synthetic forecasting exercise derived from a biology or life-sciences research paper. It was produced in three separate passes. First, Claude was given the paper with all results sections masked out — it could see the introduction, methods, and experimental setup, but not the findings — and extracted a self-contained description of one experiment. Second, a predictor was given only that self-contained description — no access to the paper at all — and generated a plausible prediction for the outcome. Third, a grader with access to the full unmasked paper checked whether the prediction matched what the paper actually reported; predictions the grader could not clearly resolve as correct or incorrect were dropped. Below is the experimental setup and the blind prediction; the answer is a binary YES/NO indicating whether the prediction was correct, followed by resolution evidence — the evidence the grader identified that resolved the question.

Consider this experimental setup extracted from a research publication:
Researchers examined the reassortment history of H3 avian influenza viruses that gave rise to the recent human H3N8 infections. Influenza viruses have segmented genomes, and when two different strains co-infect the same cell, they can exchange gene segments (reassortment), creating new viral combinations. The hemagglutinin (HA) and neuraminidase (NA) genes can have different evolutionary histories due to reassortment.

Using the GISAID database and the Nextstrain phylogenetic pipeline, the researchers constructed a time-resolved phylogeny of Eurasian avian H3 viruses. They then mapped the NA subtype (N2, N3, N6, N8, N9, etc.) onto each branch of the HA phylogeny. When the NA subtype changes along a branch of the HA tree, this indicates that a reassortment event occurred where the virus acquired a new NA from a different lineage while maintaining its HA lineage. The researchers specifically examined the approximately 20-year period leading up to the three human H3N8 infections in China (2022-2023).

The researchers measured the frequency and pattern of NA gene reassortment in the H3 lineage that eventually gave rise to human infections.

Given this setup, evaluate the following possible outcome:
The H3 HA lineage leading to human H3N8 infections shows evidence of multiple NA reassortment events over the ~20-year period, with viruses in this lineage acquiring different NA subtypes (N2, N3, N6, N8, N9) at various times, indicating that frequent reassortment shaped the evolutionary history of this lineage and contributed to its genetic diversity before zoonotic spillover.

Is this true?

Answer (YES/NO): YES